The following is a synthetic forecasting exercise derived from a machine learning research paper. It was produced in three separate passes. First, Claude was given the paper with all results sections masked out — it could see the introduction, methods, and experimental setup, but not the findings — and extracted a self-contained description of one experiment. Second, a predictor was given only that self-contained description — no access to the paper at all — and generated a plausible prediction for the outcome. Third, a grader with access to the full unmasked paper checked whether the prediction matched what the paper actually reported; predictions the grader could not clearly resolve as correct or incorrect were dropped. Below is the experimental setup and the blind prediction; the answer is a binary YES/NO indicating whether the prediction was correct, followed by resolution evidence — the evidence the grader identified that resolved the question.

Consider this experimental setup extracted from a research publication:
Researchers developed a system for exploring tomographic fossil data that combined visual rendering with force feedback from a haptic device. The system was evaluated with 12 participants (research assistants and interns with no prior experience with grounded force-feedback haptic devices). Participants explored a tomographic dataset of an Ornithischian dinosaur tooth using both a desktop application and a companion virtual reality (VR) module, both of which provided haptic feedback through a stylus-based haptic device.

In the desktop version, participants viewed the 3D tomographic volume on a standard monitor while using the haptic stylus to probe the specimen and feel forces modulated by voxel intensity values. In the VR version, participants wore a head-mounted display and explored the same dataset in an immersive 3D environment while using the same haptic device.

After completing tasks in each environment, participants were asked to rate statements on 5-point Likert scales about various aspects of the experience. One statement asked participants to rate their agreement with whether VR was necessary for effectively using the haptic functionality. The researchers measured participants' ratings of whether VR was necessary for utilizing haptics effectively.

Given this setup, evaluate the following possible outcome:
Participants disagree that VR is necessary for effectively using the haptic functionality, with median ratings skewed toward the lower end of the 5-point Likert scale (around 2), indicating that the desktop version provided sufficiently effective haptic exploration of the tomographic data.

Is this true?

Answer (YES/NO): NO